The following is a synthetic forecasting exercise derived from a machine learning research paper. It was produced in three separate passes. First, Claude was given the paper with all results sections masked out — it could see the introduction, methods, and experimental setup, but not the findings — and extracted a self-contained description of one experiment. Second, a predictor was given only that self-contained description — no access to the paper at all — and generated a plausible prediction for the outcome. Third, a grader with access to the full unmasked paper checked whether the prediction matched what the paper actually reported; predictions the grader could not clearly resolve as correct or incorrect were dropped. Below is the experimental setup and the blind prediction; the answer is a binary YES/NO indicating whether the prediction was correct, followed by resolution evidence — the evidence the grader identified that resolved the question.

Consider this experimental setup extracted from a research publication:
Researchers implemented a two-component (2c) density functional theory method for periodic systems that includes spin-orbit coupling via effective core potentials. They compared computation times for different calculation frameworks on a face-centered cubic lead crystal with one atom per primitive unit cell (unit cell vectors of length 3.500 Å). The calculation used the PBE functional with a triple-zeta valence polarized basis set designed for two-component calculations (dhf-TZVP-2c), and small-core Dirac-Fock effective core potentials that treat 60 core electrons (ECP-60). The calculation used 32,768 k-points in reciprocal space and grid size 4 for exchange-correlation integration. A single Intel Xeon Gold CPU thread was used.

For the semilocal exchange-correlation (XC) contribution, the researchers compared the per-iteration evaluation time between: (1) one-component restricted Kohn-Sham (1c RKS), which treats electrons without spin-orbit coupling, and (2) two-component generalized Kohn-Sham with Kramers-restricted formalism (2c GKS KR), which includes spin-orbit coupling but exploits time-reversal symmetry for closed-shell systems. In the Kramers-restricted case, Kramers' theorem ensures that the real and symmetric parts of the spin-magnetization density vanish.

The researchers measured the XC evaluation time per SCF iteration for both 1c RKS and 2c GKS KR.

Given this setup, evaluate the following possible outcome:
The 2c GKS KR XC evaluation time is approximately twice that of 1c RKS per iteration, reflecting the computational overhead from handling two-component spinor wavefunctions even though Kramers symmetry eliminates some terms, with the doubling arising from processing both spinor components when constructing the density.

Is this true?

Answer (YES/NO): NO